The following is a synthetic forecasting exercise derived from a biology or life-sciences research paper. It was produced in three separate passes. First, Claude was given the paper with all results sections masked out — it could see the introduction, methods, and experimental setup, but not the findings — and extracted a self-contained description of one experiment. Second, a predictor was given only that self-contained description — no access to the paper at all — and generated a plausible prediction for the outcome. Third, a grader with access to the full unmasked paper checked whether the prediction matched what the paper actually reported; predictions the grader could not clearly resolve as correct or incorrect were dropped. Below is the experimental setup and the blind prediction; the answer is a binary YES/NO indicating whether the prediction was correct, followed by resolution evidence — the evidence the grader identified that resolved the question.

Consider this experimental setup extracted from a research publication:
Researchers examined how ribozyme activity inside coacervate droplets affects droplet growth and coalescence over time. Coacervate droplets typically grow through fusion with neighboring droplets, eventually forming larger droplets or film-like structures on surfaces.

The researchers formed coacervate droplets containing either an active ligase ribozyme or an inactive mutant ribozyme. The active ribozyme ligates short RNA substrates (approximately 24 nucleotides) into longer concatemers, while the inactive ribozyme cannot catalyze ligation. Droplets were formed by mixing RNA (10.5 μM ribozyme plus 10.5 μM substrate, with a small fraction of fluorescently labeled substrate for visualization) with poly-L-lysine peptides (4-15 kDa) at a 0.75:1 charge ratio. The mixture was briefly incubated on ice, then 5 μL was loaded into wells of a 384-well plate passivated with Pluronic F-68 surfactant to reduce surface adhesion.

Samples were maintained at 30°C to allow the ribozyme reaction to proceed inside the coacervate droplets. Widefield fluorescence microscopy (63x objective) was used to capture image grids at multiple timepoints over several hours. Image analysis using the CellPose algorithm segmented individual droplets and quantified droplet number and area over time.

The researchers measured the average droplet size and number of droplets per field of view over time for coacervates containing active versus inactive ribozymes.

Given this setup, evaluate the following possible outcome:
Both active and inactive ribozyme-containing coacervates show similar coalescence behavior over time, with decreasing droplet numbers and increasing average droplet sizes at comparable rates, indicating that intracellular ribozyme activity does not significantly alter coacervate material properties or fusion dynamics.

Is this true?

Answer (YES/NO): NO